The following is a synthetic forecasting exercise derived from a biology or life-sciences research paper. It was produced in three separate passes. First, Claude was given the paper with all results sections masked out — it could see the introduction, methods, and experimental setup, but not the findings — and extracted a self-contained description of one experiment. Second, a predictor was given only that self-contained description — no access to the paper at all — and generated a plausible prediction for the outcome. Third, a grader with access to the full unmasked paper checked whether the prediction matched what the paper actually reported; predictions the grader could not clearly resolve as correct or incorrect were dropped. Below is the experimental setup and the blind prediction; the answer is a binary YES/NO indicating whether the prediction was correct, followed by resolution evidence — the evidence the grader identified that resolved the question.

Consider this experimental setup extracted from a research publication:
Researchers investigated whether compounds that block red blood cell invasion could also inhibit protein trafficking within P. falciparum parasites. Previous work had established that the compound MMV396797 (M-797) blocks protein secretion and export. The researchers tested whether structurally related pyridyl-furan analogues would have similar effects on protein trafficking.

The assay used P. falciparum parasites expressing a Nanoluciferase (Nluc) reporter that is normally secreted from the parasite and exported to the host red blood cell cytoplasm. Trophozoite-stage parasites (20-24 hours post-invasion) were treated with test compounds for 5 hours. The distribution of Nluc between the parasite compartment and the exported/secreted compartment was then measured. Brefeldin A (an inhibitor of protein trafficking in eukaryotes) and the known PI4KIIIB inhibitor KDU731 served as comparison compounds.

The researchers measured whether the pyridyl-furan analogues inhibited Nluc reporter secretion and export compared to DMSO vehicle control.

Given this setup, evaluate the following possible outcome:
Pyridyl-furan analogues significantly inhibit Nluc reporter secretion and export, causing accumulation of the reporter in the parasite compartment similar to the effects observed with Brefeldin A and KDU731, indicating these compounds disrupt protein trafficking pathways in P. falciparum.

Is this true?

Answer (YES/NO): YES